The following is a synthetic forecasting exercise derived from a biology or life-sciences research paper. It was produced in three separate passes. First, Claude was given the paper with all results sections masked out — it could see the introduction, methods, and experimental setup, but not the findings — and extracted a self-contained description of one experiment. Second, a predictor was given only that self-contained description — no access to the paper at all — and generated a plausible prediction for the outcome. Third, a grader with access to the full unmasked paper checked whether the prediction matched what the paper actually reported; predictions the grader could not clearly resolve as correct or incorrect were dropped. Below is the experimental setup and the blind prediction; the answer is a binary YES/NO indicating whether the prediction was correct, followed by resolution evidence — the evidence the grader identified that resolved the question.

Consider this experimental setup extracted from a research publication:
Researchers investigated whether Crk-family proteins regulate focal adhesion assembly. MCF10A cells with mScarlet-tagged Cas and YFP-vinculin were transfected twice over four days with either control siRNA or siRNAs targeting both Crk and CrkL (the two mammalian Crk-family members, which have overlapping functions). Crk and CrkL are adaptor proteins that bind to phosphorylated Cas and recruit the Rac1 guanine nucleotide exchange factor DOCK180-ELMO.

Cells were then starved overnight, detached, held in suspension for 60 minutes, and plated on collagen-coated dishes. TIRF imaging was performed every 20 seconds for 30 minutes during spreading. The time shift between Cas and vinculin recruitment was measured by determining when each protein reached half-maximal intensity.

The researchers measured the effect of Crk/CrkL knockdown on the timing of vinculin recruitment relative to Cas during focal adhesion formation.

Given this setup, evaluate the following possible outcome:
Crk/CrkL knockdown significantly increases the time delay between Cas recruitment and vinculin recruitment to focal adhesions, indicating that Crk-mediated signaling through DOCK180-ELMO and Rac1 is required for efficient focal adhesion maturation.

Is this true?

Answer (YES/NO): YES